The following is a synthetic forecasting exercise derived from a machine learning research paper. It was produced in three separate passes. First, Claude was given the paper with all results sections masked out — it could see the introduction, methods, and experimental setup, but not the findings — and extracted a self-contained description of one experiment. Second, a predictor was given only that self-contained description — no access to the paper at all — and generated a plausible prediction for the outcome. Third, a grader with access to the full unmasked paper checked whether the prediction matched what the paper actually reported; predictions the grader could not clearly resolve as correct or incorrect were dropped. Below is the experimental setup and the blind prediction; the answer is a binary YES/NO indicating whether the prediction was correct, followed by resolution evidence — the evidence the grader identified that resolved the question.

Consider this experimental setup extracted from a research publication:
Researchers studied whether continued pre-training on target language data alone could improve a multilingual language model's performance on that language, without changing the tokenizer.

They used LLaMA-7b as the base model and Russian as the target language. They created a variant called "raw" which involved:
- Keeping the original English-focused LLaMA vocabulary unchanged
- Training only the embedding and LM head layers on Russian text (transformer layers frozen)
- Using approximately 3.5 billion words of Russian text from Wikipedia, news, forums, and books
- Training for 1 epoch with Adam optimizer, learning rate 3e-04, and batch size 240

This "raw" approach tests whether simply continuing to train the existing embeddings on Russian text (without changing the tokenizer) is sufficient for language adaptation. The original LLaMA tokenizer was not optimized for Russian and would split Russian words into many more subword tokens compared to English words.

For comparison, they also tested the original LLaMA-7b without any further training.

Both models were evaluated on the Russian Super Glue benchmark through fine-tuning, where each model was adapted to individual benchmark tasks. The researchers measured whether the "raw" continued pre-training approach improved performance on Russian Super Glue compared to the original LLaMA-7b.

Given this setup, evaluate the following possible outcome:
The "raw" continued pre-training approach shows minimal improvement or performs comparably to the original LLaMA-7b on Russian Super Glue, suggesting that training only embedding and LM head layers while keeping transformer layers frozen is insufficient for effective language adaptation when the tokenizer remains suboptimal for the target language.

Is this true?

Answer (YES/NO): YES